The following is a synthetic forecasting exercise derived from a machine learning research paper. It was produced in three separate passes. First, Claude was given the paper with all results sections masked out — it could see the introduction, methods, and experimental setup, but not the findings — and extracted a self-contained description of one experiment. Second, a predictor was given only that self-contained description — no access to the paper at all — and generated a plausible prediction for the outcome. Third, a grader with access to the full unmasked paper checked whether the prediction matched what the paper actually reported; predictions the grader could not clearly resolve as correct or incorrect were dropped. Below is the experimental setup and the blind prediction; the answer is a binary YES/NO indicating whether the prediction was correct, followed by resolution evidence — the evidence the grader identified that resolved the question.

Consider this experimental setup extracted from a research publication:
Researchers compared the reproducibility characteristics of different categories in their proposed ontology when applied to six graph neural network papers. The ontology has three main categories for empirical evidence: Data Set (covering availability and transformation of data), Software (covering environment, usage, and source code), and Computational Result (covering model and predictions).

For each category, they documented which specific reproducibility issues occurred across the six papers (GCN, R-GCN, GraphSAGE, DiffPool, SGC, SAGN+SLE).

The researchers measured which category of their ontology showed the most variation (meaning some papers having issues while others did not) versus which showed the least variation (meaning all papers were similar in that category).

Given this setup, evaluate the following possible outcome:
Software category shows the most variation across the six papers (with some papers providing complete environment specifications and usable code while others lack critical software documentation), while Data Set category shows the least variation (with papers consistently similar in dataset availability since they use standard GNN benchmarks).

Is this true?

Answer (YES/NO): YES